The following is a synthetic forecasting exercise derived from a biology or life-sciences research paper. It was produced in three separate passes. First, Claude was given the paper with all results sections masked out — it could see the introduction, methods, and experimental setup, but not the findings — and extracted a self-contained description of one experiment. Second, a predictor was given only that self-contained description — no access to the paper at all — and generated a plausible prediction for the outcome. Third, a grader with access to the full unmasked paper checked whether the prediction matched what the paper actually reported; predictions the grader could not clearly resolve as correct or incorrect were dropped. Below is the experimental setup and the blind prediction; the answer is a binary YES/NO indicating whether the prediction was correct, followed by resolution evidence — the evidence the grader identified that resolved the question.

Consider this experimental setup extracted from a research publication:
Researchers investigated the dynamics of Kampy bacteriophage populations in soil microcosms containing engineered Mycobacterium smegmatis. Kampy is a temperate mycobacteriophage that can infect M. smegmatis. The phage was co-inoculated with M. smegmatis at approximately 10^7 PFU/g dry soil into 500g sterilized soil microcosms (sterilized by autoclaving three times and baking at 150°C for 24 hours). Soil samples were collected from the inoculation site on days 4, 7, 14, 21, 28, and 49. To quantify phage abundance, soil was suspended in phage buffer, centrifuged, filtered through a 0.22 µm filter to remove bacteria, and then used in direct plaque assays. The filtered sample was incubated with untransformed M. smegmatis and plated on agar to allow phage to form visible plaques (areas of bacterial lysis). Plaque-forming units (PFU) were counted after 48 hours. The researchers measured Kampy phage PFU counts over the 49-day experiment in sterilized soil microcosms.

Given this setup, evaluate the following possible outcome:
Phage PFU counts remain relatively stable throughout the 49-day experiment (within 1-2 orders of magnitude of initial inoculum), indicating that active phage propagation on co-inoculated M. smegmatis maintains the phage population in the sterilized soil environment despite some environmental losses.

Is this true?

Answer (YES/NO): NO